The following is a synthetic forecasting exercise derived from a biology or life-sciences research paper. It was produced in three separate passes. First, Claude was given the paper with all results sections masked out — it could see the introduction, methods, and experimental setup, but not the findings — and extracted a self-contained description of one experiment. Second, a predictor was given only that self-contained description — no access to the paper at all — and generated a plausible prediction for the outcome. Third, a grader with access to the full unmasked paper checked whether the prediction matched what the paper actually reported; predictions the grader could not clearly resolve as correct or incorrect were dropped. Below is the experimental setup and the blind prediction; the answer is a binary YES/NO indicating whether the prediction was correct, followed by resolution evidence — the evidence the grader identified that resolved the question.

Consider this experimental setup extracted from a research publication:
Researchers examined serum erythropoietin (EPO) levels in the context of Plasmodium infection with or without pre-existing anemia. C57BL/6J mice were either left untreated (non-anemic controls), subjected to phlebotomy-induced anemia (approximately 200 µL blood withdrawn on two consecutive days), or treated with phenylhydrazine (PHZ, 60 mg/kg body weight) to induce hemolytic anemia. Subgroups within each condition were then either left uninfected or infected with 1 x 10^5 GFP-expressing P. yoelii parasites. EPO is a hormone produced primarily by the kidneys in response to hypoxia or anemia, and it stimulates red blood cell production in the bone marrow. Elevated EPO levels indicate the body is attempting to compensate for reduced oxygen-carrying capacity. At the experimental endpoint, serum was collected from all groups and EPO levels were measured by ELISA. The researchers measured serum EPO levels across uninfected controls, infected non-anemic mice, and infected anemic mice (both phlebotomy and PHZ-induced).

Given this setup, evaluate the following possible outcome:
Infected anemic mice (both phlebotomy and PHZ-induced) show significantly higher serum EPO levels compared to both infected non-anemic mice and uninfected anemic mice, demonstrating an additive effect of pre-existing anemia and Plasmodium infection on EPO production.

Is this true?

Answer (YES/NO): YES